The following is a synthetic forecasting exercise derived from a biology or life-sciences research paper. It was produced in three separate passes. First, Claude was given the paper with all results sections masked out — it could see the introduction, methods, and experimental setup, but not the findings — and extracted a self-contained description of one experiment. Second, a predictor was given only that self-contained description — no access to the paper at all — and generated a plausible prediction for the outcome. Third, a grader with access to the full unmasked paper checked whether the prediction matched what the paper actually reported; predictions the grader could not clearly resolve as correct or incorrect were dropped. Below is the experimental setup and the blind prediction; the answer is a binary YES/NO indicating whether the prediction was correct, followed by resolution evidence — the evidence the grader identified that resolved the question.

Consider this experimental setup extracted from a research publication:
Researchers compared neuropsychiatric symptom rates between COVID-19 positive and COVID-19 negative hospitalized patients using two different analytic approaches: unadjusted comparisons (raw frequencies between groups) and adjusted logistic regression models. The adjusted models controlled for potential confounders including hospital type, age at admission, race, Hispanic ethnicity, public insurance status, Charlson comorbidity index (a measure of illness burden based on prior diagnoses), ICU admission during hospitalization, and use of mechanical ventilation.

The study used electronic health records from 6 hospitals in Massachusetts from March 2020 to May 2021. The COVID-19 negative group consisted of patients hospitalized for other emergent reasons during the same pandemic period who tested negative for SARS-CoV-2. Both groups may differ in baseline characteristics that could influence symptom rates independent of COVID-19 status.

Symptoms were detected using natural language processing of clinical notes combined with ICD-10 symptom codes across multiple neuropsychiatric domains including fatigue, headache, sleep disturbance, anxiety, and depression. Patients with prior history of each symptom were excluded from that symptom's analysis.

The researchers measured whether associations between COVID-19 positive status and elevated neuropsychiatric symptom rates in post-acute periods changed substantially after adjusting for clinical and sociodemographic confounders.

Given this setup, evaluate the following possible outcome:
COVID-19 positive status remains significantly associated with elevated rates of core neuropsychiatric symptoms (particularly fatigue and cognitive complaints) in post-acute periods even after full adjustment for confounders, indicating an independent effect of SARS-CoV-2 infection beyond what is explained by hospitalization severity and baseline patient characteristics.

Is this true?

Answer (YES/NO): NO